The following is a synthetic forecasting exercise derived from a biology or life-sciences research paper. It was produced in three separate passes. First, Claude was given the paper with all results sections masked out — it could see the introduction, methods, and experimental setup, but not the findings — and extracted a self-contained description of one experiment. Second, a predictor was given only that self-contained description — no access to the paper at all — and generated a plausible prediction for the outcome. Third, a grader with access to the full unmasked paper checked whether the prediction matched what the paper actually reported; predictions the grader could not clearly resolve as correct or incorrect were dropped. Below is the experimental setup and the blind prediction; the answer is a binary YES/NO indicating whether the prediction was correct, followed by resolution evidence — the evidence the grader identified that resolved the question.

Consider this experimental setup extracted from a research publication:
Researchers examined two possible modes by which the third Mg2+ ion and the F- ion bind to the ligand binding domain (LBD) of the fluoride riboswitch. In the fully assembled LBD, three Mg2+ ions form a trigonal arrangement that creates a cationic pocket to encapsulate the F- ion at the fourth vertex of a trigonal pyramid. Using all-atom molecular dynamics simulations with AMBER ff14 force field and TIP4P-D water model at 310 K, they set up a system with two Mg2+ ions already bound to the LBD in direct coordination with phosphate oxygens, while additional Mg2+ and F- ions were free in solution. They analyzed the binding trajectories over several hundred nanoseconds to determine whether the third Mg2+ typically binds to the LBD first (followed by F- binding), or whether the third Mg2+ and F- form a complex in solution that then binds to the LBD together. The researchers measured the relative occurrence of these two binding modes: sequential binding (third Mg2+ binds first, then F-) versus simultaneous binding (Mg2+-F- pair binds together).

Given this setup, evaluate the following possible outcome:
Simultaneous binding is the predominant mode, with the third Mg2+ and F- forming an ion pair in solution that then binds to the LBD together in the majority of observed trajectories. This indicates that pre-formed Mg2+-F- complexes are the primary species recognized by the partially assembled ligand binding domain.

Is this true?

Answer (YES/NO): NO